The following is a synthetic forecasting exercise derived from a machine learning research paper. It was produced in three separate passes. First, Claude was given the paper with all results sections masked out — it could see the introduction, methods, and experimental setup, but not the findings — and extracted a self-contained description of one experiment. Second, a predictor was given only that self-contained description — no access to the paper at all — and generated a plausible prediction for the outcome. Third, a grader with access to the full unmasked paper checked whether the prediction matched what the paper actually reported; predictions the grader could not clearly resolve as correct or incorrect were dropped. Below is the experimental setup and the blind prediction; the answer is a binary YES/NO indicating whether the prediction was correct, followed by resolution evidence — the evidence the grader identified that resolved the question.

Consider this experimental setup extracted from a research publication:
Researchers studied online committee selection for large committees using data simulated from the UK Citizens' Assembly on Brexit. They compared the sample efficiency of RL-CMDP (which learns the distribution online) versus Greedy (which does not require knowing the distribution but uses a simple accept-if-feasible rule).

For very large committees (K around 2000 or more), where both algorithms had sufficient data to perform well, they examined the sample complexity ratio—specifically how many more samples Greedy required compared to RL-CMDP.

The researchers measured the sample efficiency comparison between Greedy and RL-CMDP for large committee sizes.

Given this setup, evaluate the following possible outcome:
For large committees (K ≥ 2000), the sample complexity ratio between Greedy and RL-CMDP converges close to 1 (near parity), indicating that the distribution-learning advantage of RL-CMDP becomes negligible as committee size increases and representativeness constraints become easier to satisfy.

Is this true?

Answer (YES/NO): NO